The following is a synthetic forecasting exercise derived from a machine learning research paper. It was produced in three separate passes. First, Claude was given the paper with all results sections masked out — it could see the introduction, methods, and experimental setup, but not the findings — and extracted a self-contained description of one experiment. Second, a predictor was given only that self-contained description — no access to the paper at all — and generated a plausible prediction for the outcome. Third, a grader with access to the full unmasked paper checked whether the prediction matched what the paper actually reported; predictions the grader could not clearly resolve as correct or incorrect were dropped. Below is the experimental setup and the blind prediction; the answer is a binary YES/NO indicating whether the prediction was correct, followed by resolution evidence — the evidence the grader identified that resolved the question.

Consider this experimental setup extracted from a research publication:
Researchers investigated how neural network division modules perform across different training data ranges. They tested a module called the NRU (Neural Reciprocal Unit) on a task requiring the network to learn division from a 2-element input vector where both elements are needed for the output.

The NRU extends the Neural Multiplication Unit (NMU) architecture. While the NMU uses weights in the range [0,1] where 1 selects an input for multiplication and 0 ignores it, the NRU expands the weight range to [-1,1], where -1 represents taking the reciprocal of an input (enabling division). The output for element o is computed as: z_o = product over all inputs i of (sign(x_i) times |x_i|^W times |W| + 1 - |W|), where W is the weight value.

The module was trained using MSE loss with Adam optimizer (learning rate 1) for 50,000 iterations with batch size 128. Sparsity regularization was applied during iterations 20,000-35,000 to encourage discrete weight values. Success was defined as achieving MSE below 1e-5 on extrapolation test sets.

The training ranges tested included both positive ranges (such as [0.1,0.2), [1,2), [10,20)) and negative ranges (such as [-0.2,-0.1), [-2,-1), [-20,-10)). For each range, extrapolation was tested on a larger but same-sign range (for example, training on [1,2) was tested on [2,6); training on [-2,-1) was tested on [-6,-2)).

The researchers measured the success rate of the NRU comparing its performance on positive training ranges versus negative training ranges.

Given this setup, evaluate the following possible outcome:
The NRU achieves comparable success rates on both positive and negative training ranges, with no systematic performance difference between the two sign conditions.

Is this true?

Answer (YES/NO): YES